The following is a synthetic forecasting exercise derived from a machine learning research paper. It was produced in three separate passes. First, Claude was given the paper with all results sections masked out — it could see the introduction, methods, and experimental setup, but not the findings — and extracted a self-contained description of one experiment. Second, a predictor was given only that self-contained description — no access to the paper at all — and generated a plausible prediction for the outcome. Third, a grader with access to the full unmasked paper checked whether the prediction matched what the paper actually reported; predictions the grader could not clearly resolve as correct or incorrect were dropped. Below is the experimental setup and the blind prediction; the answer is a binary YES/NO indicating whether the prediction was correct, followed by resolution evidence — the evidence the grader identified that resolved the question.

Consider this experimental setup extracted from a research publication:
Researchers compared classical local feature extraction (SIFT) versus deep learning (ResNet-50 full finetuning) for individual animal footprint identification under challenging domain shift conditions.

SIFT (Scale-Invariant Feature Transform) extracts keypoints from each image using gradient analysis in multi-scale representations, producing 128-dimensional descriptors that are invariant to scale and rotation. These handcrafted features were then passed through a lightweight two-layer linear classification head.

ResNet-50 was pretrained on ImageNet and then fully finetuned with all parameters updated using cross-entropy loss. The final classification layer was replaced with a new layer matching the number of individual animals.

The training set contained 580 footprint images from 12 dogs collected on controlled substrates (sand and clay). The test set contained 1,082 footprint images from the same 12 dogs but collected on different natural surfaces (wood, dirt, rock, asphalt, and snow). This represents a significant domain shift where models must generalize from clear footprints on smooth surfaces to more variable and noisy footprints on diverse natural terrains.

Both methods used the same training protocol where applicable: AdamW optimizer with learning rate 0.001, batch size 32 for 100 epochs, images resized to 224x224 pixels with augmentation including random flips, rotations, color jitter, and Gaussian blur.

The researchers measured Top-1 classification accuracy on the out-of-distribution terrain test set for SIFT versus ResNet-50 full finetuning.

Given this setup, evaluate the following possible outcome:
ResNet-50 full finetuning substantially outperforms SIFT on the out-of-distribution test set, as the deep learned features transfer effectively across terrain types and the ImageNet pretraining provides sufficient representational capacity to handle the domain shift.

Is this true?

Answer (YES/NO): NO